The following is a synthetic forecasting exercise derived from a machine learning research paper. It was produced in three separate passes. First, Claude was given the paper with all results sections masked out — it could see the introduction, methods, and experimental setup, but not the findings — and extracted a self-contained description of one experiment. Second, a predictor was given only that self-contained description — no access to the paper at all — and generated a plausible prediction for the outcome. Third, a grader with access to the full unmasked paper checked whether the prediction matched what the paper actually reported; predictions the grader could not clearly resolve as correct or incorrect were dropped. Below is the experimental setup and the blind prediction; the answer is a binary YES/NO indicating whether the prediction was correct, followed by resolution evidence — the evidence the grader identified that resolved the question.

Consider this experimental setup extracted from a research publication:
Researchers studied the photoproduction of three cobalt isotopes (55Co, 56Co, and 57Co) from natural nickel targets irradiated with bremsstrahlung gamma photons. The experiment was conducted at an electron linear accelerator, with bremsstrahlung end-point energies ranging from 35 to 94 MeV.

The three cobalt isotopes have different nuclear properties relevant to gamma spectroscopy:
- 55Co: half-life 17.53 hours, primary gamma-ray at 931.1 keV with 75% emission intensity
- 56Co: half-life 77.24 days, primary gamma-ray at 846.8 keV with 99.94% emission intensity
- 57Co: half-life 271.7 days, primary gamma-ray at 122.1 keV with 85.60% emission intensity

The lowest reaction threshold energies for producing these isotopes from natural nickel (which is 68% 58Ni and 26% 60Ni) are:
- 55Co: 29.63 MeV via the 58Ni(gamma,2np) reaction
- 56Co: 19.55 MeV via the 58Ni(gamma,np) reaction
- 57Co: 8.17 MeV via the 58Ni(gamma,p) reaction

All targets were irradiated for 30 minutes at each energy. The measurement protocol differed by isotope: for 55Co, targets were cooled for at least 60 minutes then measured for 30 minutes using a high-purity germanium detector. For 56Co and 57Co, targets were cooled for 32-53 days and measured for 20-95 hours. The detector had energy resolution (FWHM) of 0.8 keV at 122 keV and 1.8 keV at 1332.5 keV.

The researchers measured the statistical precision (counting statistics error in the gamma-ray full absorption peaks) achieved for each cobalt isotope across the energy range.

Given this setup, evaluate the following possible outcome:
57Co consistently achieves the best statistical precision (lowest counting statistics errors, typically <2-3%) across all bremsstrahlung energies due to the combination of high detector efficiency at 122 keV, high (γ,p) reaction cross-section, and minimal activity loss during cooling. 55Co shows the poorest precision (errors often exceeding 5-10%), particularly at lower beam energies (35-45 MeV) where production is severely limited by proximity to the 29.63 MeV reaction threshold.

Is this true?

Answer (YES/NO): NO